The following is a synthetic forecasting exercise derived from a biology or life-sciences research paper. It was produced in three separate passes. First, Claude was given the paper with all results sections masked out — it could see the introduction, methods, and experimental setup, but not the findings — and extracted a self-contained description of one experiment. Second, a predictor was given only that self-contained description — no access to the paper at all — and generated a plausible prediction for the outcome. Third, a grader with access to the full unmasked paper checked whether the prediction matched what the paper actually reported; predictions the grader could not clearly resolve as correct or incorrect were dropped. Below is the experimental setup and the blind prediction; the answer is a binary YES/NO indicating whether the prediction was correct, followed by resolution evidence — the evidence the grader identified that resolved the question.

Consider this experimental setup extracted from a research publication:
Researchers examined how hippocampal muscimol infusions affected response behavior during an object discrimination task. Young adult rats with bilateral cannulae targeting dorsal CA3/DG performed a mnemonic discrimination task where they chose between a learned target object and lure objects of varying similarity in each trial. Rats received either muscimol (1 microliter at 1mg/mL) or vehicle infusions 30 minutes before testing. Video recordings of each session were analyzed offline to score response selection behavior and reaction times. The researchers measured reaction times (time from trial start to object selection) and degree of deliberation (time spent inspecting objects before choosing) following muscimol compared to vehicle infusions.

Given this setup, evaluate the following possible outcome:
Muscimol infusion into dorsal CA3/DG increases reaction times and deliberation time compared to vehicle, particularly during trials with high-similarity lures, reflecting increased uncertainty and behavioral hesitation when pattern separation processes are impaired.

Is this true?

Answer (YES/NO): NO